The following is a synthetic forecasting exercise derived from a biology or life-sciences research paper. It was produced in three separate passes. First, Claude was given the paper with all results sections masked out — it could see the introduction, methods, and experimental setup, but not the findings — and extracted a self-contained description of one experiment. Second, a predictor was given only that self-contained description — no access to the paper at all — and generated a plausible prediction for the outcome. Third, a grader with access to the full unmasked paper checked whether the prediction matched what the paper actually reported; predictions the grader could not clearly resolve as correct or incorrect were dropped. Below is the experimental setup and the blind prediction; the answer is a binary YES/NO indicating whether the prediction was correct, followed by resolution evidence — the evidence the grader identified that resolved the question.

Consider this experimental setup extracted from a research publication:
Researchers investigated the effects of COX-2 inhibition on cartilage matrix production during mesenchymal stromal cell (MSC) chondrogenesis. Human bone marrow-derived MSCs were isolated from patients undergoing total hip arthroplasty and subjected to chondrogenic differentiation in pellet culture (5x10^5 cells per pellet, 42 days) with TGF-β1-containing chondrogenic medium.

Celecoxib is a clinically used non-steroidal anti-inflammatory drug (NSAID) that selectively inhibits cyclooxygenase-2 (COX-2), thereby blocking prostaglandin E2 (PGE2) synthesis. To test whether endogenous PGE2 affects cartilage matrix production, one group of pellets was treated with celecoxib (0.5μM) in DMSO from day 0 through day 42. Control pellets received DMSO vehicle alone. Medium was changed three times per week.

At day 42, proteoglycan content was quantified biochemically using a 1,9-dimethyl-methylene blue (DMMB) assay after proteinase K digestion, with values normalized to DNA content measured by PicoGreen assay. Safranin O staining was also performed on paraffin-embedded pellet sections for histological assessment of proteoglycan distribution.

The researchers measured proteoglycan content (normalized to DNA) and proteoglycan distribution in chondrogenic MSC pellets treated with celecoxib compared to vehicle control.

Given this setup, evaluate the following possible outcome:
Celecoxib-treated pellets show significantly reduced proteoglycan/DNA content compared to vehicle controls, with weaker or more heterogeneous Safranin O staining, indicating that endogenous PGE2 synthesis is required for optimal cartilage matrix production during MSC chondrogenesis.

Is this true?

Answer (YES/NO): NO